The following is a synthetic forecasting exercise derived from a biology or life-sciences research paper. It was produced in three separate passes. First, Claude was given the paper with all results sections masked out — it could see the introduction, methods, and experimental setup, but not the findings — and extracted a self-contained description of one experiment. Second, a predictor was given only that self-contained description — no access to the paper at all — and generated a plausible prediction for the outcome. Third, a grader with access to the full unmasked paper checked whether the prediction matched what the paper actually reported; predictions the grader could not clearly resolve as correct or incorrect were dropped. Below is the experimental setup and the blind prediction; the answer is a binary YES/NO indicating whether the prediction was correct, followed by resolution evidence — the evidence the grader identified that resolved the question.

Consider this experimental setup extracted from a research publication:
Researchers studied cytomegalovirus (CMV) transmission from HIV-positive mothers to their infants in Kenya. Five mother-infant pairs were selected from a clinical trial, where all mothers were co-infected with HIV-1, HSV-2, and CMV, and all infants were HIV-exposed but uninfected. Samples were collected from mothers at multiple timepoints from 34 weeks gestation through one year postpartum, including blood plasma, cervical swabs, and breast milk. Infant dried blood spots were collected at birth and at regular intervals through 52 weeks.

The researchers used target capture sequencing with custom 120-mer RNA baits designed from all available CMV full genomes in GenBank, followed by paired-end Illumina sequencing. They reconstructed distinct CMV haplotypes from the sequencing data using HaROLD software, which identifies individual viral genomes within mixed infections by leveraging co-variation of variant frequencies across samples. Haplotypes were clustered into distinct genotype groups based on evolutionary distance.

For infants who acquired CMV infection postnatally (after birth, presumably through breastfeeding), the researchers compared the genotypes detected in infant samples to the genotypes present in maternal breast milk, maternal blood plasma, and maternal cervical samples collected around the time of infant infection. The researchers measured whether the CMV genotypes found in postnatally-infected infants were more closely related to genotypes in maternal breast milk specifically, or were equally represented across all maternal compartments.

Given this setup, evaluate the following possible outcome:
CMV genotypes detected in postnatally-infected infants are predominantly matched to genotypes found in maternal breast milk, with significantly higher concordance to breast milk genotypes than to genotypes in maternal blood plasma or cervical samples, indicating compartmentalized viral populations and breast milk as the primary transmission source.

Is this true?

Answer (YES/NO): YES